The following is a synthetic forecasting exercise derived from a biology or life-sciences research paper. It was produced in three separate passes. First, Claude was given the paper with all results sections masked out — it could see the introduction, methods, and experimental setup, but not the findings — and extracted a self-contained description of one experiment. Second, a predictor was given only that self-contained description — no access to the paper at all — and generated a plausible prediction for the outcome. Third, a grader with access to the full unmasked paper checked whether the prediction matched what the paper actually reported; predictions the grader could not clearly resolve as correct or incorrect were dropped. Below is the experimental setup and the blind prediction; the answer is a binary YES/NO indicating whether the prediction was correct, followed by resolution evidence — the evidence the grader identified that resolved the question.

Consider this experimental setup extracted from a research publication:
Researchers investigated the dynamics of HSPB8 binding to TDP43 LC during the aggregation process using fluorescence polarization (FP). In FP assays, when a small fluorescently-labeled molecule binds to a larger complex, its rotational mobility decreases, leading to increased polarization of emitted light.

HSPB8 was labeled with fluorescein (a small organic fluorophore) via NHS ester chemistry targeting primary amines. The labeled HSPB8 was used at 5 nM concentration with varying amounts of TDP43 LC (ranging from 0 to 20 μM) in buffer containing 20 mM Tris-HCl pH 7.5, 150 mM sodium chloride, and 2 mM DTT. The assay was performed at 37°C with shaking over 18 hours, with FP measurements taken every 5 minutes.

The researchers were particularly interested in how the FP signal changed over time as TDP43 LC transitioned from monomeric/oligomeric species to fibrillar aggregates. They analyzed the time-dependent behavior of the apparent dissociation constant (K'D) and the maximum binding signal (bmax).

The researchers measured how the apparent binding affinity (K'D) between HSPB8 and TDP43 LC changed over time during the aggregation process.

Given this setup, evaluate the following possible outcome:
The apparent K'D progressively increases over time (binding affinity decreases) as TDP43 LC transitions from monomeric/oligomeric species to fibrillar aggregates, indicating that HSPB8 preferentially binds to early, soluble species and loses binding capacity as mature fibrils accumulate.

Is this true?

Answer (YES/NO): NO